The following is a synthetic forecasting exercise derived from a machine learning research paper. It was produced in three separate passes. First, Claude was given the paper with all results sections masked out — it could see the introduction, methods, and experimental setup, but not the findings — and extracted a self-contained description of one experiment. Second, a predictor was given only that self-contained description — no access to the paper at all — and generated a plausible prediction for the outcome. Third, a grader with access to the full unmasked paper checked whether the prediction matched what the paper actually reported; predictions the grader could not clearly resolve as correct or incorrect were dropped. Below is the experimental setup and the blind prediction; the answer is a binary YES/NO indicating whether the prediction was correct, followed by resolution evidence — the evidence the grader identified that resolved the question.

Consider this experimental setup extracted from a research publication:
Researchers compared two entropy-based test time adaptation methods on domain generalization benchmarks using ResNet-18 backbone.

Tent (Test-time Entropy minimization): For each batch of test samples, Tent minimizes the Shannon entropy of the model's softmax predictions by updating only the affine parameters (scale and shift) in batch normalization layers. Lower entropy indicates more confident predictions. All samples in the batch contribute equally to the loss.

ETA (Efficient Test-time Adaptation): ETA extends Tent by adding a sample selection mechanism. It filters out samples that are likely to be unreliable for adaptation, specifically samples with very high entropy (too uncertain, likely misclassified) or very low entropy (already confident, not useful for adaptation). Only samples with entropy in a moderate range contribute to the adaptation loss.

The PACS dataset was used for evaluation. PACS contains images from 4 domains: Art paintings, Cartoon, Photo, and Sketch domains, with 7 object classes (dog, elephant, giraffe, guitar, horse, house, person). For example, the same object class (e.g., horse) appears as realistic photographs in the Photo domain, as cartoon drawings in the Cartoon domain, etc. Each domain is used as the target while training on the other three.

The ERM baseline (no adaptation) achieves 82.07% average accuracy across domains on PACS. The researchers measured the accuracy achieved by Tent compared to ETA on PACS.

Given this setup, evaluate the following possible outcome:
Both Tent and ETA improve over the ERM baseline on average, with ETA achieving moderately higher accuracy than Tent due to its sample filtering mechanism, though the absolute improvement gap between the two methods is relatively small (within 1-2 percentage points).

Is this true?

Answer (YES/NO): NO